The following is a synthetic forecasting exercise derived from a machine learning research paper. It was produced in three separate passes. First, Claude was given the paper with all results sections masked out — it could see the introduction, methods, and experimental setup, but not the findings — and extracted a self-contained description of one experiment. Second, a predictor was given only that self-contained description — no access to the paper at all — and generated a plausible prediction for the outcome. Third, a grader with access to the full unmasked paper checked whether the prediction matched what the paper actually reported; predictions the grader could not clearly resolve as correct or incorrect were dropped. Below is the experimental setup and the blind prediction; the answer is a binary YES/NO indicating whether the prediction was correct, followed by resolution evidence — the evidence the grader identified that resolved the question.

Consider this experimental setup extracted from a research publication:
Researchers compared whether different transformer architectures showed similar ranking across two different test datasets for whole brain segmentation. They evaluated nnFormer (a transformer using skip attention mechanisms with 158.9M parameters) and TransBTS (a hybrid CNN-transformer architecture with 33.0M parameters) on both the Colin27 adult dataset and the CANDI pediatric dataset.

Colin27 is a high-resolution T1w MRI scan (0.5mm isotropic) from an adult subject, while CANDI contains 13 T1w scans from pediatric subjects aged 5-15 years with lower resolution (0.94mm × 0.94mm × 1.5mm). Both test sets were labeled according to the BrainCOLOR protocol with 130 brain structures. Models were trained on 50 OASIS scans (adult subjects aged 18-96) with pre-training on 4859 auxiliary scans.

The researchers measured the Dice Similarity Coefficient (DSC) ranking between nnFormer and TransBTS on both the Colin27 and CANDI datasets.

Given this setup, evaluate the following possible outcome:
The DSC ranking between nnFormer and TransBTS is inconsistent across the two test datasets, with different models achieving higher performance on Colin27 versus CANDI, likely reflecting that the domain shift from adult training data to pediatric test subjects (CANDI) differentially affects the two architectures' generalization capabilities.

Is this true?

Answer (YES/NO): NO